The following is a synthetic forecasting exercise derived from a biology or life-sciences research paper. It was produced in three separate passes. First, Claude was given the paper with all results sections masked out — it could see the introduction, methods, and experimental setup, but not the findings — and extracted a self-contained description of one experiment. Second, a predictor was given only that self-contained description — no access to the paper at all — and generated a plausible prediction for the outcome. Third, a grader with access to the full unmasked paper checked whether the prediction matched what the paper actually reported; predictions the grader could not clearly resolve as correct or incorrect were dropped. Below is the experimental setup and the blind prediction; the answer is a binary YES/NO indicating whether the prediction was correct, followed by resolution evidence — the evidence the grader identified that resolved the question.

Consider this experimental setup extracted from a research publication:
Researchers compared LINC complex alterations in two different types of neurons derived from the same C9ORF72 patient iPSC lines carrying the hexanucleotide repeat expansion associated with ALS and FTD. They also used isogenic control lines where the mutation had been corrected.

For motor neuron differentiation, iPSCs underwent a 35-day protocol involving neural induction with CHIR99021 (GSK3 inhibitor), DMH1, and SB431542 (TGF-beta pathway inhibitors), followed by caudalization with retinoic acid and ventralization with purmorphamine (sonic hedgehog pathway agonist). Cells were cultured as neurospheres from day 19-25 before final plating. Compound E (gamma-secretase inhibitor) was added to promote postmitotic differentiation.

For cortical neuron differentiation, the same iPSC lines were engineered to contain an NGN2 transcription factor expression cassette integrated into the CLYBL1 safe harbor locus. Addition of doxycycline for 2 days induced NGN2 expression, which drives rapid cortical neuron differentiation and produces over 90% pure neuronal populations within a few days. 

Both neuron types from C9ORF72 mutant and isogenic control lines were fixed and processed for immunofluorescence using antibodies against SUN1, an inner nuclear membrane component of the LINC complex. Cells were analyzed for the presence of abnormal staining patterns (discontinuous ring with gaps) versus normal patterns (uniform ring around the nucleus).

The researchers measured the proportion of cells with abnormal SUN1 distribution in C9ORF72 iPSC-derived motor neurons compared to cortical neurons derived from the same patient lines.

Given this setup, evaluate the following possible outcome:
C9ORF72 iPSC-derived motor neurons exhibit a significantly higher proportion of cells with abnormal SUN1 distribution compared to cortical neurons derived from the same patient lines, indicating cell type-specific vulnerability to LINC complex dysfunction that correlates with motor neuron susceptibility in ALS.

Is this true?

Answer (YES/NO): NO